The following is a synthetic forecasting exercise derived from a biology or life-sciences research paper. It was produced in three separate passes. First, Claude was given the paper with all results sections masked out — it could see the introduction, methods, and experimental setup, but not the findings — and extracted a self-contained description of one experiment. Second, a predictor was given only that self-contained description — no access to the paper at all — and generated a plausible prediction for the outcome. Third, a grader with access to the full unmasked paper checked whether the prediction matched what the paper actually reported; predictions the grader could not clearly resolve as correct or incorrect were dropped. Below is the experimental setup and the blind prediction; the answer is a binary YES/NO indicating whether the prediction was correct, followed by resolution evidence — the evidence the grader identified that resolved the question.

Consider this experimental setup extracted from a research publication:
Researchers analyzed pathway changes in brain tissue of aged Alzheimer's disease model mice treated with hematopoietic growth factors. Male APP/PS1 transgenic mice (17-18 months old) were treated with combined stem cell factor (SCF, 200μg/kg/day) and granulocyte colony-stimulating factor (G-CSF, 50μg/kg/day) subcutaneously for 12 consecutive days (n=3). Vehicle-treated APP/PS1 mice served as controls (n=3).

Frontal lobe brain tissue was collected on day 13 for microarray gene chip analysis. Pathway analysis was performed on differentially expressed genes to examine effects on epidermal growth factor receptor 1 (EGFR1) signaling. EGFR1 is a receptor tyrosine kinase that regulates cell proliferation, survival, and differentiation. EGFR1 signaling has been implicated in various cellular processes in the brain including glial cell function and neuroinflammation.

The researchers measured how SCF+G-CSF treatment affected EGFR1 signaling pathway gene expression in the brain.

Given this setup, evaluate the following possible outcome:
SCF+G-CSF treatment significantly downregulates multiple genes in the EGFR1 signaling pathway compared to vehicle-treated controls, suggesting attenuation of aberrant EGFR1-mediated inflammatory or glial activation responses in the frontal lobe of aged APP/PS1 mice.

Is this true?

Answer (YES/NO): YES